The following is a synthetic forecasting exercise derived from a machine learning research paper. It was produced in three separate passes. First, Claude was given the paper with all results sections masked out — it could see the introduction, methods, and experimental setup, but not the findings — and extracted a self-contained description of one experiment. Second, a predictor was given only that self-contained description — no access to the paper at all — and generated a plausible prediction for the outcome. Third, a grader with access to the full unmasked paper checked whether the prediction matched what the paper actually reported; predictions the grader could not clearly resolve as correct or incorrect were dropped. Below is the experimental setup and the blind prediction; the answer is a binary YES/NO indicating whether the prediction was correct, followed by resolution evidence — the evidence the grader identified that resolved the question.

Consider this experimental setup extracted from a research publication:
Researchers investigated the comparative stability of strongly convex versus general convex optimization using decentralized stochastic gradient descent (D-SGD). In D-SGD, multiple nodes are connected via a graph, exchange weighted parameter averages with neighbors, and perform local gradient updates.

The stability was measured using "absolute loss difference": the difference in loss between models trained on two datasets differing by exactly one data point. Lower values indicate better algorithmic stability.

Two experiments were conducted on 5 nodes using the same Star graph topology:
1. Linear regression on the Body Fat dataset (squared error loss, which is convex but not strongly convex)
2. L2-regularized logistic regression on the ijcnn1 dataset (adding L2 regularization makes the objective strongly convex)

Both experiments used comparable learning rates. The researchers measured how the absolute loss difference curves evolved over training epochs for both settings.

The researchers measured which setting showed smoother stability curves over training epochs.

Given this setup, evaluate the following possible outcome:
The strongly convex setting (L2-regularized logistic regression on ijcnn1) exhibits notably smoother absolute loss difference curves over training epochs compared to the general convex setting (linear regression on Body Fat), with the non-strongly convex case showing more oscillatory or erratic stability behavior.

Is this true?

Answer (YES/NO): YES